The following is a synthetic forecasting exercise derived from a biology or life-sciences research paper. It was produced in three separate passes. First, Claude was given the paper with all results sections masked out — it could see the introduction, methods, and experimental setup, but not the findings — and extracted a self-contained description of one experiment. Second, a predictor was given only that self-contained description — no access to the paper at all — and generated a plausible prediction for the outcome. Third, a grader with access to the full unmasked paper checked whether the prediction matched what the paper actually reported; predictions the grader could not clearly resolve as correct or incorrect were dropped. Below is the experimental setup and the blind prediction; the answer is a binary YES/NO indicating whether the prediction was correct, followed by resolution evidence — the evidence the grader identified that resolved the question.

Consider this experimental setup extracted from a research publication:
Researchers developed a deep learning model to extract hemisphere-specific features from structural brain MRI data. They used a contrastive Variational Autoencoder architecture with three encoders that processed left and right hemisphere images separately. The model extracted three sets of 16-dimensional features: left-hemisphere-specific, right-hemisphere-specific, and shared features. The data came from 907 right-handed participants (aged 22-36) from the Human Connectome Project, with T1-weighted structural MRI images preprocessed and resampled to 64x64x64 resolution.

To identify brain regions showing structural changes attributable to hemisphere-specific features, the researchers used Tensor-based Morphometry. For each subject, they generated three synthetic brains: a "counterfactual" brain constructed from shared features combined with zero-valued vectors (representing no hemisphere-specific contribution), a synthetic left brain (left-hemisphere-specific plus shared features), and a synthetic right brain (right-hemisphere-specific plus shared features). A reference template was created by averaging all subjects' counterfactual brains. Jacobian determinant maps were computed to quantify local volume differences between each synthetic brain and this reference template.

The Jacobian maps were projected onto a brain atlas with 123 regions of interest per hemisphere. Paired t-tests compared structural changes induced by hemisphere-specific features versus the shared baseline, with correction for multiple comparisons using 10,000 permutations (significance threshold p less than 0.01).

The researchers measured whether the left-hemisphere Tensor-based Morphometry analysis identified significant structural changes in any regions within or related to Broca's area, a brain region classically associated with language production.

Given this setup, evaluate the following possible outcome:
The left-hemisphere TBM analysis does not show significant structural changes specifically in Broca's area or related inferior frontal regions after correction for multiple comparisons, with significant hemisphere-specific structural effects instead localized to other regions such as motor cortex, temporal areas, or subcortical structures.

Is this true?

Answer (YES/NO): NO